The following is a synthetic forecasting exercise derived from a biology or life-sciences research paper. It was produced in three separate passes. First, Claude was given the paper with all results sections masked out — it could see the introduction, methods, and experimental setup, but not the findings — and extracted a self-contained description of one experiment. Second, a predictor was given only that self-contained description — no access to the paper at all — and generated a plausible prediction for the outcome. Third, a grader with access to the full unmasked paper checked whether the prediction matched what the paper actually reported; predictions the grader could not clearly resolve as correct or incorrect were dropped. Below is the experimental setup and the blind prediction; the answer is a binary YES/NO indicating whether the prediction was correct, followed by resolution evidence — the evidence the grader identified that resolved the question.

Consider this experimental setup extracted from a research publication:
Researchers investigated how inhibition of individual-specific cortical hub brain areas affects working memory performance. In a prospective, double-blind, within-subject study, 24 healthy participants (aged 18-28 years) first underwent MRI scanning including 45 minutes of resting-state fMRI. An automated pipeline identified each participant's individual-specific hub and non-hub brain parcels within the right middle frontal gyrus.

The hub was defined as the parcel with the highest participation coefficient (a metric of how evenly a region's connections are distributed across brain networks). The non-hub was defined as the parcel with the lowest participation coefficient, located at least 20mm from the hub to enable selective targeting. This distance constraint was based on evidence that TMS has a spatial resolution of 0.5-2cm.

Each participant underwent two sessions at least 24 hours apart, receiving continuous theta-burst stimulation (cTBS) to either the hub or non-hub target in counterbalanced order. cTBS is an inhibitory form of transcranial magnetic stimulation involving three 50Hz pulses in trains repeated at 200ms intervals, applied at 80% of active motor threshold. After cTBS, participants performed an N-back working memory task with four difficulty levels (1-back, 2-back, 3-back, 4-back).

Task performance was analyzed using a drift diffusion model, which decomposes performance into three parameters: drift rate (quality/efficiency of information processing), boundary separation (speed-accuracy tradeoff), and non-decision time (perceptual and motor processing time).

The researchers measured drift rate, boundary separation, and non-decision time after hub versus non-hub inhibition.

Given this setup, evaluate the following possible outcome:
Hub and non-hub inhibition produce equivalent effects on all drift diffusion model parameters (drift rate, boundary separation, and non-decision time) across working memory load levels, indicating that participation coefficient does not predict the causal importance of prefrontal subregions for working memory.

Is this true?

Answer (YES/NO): NO